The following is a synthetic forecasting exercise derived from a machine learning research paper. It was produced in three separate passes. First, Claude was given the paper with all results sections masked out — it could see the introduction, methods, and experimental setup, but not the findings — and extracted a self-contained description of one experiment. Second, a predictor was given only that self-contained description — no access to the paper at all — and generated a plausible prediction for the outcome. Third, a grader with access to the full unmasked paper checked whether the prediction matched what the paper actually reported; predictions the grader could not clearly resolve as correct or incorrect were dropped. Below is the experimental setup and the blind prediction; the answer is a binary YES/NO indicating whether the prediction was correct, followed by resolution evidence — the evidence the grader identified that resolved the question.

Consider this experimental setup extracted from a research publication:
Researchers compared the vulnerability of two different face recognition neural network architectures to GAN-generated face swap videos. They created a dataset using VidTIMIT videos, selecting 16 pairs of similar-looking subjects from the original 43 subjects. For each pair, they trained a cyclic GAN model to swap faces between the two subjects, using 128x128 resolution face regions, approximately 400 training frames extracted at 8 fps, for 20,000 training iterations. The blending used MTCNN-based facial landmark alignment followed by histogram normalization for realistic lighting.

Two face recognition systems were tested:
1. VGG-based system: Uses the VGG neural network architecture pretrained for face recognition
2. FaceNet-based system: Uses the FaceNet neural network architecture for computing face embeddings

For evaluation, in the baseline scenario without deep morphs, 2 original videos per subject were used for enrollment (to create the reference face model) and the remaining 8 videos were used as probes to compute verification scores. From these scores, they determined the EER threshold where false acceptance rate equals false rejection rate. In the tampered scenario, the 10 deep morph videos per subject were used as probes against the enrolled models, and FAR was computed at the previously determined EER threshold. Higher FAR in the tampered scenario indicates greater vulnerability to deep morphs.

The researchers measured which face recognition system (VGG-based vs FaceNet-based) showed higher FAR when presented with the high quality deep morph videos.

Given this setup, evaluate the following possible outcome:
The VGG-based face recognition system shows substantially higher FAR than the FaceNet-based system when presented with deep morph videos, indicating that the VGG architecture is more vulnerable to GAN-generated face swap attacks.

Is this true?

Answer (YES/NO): NO